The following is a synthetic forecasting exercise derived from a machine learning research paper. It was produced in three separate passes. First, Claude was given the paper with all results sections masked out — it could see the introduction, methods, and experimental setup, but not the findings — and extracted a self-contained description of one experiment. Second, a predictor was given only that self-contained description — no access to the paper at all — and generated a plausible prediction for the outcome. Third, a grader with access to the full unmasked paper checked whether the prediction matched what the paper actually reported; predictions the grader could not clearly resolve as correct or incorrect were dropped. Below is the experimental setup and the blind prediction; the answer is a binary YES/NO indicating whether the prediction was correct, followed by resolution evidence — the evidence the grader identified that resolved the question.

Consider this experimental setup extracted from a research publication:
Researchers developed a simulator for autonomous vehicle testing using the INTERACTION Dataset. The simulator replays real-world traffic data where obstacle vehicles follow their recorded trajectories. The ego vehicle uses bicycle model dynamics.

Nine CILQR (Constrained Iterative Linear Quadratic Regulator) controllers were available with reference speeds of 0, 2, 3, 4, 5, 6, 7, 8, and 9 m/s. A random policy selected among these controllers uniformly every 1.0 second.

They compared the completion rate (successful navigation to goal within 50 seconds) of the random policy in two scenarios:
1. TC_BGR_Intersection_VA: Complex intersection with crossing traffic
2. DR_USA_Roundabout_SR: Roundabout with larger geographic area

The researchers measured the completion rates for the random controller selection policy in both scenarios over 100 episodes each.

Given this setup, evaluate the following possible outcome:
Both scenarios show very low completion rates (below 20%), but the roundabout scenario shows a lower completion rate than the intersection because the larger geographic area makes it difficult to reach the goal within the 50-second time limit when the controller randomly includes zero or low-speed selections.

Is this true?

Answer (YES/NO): NO